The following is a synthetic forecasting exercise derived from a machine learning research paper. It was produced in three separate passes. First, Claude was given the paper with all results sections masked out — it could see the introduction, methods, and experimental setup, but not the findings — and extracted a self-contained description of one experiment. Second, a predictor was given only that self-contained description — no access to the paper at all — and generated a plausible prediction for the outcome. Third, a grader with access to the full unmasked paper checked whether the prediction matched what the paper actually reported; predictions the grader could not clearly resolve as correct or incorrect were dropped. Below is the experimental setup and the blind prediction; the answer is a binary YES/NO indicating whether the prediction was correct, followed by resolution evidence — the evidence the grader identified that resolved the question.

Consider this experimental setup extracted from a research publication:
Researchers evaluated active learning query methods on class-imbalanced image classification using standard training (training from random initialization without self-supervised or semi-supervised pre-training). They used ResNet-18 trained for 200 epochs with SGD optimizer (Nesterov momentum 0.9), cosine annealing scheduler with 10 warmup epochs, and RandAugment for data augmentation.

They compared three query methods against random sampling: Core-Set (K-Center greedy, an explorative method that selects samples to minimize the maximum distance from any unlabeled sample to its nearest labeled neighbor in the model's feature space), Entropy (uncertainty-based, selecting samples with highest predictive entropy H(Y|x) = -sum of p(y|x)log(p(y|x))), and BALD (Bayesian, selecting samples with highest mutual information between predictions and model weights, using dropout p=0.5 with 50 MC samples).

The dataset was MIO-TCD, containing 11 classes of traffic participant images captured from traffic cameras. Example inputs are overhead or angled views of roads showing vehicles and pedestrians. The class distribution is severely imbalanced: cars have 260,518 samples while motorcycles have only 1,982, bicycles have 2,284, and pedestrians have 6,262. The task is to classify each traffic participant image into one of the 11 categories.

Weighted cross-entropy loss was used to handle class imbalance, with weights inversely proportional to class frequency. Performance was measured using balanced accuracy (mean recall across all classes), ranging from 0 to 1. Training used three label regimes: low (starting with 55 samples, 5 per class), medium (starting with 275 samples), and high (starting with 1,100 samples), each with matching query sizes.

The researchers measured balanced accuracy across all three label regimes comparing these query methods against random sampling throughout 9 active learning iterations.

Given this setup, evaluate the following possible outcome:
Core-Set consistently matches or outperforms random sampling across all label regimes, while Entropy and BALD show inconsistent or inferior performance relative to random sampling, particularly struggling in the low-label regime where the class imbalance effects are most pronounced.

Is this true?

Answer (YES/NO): NO